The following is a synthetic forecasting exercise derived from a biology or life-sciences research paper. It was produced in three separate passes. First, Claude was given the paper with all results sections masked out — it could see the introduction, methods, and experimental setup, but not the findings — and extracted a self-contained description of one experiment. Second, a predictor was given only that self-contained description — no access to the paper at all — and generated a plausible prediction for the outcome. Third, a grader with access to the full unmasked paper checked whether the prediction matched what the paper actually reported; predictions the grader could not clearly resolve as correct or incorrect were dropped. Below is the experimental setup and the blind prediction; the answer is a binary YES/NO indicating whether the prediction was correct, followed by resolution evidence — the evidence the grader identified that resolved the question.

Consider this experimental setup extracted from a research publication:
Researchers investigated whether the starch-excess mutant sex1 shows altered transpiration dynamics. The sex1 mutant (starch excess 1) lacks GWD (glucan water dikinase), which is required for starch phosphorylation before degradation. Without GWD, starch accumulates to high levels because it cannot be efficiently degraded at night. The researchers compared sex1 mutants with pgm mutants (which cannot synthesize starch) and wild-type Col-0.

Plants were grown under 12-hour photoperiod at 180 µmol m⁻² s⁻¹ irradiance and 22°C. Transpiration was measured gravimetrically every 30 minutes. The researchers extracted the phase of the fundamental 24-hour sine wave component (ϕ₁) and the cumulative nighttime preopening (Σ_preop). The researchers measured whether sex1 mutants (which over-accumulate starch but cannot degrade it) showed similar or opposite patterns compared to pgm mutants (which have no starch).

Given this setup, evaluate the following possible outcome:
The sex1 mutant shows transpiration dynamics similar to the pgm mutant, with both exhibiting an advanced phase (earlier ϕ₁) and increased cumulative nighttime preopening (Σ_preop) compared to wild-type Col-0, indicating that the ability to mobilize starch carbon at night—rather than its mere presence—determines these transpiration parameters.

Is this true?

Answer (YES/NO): NO